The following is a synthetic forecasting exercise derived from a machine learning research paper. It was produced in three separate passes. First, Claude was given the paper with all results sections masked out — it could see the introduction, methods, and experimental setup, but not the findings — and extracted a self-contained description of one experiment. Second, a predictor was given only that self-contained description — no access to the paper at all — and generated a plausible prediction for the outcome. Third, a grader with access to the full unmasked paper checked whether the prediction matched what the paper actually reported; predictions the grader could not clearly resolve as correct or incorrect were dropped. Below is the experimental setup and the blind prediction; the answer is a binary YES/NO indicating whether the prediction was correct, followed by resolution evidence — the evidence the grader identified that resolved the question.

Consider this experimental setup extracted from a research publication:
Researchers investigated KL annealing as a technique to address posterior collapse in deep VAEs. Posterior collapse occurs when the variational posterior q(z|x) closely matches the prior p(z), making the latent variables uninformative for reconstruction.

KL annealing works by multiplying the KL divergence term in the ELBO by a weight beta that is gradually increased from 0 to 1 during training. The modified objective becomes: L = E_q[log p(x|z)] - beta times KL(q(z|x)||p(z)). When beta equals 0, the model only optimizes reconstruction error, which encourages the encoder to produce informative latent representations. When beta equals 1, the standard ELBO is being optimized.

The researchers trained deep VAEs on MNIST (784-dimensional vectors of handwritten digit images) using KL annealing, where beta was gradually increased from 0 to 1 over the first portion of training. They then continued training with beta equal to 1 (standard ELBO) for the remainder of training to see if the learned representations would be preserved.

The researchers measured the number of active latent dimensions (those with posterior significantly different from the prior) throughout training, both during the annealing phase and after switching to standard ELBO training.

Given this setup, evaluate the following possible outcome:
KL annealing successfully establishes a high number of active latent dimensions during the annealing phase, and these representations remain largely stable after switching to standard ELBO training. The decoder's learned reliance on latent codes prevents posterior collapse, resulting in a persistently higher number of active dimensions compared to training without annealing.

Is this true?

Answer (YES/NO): NO